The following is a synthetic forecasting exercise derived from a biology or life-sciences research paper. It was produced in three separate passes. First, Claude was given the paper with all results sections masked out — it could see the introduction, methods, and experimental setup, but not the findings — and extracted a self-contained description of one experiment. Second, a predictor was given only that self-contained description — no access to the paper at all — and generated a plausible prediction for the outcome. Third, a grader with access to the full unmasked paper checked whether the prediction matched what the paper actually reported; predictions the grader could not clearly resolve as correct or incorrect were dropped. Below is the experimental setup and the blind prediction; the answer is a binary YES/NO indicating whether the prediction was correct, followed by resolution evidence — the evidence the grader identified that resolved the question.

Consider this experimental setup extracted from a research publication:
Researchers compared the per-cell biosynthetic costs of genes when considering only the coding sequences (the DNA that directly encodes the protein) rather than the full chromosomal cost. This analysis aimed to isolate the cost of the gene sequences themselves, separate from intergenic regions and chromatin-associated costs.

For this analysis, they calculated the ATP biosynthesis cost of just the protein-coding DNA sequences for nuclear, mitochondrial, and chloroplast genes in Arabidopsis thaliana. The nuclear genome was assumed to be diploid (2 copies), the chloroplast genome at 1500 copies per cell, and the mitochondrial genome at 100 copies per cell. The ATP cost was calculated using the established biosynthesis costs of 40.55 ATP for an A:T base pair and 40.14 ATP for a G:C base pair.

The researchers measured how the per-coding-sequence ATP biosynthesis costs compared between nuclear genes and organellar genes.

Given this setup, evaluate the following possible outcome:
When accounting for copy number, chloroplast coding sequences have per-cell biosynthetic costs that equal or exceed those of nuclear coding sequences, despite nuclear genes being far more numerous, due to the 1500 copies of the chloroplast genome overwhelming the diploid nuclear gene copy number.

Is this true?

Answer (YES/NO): YES